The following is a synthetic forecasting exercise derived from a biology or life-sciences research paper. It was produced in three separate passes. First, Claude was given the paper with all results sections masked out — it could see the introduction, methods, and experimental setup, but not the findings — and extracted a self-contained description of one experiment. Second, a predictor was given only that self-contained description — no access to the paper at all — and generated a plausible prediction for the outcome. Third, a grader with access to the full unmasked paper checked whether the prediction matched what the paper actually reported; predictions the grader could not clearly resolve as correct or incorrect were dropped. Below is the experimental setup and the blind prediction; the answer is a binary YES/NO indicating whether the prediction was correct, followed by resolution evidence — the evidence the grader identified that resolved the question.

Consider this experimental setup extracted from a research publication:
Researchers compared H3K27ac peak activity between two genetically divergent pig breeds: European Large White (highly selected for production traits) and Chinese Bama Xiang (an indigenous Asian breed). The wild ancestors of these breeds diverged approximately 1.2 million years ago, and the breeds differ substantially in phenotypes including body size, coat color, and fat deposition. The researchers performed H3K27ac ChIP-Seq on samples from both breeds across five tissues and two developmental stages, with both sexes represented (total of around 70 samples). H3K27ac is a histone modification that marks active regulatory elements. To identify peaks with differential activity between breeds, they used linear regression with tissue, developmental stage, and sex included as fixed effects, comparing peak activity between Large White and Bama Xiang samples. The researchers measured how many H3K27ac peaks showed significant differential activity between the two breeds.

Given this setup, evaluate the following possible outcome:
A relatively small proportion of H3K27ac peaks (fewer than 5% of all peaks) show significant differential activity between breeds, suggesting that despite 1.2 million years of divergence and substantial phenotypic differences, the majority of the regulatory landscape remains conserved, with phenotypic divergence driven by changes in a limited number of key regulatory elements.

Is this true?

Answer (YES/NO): YES